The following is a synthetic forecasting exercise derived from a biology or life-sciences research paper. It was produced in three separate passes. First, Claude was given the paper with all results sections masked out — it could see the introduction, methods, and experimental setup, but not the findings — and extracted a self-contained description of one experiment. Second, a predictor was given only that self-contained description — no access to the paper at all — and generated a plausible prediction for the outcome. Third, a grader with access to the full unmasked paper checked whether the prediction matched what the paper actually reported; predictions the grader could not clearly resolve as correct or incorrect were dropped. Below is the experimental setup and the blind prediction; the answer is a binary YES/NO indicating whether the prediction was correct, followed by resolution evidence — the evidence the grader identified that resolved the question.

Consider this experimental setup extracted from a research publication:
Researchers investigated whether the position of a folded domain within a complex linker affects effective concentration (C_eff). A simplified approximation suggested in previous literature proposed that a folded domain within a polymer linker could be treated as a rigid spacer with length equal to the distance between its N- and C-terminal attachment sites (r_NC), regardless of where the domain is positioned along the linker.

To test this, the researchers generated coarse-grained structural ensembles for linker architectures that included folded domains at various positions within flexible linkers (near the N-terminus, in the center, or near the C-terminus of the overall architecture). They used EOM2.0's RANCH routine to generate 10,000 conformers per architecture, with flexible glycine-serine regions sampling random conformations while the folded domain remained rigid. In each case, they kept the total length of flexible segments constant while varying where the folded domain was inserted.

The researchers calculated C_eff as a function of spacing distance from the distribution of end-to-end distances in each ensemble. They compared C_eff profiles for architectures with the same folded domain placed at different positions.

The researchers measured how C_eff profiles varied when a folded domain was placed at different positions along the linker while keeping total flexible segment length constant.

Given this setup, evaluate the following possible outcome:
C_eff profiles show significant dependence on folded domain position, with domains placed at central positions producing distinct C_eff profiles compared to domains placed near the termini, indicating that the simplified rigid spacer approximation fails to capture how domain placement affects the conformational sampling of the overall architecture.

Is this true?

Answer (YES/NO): NO